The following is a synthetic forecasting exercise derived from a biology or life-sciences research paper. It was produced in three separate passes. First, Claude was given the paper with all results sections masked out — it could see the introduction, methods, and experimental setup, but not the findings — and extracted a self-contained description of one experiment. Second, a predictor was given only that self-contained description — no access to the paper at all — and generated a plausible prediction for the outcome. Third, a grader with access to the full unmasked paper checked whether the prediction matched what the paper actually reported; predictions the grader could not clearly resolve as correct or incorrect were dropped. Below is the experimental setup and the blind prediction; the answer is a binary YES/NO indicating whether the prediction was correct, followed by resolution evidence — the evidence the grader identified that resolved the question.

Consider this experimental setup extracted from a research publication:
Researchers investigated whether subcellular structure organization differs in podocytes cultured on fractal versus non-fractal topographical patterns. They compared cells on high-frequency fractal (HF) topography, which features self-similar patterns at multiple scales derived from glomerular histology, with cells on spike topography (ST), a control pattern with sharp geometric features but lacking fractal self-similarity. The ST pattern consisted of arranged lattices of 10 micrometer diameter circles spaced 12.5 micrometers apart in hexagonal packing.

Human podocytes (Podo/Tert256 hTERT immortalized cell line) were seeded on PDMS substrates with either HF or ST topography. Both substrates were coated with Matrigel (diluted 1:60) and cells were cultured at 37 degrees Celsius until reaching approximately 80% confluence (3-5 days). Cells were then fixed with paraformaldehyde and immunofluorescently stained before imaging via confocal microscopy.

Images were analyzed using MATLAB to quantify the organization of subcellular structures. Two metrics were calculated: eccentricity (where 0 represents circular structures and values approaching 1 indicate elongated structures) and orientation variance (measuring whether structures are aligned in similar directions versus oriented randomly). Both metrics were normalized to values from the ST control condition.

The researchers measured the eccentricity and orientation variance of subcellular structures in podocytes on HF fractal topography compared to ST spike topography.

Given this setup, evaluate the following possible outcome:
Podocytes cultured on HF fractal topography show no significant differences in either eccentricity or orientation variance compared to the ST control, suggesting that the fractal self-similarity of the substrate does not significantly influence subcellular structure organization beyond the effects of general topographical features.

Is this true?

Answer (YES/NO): NO